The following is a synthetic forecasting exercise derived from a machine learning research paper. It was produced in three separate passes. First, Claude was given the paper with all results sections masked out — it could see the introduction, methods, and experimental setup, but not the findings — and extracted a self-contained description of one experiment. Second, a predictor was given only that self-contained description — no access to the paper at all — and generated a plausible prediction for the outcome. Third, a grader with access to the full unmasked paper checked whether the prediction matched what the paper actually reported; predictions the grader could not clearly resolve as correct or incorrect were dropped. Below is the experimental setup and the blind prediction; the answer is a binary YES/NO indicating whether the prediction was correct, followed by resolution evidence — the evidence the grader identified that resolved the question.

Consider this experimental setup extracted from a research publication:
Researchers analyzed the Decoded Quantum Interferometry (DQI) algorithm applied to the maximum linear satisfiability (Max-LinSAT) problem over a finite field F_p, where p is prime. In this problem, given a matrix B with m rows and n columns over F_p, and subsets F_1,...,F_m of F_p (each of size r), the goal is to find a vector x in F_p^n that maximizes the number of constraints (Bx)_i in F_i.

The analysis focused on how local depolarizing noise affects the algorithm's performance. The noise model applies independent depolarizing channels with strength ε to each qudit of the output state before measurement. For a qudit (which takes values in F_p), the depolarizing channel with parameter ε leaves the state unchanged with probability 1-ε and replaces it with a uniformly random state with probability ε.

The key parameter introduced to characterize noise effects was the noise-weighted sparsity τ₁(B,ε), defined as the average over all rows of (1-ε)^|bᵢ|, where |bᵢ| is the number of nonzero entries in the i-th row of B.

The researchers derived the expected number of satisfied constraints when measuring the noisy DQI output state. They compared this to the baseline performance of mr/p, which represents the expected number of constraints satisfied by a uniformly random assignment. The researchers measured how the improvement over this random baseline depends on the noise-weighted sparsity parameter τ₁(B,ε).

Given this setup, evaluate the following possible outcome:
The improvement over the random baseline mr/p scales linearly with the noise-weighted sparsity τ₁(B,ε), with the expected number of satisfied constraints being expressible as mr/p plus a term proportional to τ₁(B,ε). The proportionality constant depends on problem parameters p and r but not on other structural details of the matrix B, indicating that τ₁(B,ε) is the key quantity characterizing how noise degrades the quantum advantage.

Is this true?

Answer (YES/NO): NO